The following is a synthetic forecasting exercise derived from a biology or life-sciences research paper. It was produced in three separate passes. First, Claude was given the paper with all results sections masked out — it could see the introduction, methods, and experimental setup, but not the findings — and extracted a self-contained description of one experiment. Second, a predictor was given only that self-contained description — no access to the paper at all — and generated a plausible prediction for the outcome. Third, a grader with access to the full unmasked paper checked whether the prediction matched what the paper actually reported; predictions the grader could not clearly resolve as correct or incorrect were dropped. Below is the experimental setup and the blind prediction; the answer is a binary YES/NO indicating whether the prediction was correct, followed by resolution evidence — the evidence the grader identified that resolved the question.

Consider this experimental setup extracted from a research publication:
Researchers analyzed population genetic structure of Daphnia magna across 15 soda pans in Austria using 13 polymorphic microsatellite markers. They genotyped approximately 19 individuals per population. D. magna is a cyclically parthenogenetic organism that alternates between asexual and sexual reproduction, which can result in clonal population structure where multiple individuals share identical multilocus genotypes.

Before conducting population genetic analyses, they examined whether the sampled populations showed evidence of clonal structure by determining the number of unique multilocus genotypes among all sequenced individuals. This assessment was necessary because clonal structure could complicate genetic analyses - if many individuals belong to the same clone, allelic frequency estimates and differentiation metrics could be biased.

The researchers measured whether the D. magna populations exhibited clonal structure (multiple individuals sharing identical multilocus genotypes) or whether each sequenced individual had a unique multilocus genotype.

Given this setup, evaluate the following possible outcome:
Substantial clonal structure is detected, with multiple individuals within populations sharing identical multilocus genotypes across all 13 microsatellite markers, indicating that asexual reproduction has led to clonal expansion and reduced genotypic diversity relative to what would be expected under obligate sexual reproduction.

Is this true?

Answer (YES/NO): NO